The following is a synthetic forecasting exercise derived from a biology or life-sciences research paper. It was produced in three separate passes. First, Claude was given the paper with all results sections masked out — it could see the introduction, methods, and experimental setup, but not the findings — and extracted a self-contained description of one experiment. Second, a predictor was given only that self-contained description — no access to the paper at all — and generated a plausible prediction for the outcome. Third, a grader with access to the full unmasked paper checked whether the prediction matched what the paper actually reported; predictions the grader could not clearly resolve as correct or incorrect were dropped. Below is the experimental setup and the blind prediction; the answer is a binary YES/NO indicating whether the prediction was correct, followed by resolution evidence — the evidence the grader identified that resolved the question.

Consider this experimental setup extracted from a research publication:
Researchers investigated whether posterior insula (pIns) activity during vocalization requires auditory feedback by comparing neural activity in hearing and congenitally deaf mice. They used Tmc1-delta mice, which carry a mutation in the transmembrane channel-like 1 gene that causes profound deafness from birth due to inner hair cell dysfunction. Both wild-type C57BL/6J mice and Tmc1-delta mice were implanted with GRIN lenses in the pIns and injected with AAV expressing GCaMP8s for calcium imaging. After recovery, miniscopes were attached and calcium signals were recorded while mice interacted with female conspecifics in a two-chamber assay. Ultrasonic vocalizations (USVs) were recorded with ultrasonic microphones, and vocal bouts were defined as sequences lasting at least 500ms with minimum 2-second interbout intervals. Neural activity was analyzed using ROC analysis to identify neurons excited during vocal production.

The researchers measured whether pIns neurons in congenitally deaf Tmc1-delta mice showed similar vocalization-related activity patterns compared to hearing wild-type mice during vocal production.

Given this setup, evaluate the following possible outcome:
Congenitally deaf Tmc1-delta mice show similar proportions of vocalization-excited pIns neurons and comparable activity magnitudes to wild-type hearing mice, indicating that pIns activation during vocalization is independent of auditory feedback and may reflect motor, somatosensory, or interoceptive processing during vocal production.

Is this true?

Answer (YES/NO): YES